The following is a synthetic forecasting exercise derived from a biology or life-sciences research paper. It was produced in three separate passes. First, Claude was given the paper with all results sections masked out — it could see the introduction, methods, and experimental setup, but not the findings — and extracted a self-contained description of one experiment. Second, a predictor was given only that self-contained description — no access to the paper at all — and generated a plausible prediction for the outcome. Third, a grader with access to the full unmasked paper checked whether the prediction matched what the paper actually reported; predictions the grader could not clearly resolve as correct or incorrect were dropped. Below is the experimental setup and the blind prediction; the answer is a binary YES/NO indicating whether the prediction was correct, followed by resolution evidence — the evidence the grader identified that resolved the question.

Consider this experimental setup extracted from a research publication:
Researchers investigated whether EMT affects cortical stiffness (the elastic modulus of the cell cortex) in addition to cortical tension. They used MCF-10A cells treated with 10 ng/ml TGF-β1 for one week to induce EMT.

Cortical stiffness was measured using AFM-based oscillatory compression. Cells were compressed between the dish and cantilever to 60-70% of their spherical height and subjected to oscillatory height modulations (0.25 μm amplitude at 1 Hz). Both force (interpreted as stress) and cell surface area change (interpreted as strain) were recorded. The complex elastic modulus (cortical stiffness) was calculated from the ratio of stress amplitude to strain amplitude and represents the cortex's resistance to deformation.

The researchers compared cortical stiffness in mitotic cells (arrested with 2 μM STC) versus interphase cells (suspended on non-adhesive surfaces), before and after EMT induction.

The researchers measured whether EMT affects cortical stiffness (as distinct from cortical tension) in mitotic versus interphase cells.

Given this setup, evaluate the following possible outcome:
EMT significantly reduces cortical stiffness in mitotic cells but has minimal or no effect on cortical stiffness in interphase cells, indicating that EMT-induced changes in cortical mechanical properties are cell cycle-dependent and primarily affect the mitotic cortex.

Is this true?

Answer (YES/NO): NO